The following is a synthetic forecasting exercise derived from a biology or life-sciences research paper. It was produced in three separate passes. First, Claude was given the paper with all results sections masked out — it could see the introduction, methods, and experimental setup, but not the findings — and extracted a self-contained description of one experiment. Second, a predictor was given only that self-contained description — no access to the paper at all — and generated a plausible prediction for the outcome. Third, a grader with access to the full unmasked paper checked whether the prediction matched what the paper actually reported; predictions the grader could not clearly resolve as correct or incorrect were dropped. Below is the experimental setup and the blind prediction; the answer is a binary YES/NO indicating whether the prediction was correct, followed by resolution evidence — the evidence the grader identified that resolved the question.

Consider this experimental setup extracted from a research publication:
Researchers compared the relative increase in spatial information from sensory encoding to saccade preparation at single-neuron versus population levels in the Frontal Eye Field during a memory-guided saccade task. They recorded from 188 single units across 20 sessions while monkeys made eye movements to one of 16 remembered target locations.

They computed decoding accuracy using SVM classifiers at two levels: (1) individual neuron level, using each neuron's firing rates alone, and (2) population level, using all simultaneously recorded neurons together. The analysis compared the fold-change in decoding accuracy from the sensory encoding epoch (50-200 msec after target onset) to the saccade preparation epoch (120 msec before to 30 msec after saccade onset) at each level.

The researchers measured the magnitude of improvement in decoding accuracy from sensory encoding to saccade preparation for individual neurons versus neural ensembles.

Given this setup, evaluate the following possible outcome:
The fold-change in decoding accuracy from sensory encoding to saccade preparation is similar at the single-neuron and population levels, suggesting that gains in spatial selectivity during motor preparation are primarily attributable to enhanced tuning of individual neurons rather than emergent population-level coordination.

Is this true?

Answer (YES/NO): NO